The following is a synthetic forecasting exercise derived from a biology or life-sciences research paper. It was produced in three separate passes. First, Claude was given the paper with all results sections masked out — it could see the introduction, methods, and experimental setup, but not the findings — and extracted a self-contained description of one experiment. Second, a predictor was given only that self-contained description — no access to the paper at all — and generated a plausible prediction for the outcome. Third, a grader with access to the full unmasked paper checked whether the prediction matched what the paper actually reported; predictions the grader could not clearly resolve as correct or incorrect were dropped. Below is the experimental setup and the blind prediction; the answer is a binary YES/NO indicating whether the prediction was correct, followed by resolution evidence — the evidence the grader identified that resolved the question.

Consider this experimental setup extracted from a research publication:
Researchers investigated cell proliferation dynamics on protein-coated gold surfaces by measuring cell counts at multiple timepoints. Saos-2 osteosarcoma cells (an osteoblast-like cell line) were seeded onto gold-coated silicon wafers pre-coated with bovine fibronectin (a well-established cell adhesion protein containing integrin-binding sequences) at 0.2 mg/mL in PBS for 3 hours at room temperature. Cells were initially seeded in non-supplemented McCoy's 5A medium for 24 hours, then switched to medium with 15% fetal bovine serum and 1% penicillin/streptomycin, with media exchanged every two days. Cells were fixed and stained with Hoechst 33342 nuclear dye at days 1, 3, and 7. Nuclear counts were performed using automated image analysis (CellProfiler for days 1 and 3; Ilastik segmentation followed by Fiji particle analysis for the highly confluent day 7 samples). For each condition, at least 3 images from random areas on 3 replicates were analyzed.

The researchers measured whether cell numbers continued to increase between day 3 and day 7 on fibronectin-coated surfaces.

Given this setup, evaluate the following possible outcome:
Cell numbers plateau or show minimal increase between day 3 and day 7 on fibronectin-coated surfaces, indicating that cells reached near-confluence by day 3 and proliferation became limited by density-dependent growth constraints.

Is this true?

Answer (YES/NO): NO